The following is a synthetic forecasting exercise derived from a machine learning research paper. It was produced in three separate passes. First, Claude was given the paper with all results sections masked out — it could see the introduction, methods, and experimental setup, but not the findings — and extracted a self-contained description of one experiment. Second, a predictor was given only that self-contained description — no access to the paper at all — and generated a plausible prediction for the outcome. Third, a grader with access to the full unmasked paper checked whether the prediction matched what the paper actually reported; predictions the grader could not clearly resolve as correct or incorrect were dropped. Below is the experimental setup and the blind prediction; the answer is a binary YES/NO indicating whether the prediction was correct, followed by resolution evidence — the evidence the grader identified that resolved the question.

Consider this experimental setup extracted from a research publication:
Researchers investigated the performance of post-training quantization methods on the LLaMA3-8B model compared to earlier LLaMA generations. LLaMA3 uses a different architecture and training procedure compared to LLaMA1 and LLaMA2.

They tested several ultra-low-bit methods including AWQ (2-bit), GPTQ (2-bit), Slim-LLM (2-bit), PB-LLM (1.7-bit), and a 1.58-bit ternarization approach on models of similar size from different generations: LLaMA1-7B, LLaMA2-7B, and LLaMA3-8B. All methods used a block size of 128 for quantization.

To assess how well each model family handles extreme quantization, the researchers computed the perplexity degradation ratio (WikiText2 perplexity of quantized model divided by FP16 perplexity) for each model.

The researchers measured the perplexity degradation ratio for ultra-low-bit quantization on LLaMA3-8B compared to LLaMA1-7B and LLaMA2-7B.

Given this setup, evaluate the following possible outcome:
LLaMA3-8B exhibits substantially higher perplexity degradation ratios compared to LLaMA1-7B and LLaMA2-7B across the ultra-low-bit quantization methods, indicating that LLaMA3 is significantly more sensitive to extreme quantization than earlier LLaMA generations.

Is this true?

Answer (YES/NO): NO